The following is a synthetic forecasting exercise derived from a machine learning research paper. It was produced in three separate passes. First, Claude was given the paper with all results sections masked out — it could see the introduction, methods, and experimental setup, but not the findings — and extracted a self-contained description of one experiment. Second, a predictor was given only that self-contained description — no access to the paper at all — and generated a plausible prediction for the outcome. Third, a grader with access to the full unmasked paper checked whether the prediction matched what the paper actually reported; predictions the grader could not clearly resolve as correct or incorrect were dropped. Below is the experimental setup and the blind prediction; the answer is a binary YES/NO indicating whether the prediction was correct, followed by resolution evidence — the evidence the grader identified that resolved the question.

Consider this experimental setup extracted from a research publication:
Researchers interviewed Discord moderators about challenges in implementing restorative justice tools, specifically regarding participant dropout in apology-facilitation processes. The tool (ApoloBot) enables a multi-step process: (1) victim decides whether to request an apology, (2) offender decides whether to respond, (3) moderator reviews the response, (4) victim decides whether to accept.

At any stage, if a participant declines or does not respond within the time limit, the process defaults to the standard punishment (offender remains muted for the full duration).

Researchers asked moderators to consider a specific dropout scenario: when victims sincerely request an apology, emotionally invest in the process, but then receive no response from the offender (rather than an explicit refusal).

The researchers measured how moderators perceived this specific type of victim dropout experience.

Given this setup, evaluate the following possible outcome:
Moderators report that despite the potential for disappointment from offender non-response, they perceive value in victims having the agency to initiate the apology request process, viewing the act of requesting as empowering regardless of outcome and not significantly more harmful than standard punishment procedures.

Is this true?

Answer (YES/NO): NO